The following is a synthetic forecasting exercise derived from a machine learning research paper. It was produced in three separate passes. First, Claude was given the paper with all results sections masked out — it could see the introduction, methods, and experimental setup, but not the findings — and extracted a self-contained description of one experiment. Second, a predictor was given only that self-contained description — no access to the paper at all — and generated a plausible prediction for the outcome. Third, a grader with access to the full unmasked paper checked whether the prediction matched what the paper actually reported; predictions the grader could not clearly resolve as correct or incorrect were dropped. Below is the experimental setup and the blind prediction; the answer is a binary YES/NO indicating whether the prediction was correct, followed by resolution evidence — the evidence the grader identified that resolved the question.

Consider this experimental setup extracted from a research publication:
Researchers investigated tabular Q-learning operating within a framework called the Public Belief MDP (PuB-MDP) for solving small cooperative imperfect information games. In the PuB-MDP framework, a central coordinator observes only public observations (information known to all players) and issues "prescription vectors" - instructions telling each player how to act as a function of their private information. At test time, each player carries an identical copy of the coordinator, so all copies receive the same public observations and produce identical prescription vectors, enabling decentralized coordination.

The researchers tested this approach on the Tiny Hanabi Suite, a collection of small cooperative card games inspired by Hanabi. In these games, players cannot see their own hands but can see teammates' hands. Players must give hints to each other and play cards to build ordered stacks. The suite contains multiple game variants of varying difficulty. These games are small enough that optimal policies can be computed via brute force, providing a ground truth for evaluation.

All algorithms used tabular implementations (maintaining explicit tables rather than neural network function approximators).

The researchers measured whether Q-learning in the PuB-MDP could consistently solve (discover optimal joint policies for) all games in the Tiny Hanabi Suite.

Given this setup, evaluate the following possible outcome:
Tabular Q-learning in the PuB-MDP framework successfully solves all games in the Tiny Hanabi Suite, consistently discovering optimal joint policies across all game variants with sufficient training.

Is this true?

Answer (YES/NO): YES